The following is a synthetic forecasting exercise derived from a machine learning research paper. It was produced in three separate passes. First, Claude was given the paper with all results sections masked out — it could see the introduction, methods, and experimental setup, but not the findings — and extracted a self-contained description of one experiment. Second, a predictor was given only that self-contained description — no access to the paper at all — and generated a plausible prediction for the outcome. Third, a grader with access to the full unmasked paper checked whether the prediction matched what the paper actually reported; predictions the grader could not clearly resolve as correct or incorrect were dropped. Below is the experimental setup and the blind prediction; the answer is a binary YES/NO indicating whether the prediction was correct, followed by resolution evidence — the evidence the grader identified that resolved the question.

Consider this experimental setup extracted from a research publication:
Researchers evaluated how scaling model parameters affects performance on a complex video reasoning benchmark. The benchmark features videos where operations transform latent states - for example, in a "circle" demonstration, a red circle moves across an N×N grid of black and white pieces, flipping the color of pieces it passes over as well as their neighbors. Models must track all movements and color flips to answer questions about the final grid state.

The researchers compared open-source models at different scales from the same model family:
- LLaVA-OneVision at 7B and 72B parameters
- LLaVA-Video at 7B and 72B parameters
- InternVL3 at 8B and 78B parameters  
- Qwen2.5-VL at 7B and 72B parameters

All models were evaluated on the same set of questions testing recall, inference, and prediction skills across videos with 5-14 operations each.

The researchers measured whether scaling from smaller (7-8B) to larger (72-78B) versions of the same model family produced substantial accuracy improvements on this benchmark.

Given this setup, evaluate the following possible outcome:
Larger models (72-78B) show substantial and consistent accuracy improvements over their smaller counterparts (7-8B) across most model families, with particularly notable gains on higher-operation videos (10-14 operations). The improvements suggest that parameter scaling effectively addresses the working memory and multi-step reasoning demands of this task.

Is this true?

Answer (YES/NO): NO